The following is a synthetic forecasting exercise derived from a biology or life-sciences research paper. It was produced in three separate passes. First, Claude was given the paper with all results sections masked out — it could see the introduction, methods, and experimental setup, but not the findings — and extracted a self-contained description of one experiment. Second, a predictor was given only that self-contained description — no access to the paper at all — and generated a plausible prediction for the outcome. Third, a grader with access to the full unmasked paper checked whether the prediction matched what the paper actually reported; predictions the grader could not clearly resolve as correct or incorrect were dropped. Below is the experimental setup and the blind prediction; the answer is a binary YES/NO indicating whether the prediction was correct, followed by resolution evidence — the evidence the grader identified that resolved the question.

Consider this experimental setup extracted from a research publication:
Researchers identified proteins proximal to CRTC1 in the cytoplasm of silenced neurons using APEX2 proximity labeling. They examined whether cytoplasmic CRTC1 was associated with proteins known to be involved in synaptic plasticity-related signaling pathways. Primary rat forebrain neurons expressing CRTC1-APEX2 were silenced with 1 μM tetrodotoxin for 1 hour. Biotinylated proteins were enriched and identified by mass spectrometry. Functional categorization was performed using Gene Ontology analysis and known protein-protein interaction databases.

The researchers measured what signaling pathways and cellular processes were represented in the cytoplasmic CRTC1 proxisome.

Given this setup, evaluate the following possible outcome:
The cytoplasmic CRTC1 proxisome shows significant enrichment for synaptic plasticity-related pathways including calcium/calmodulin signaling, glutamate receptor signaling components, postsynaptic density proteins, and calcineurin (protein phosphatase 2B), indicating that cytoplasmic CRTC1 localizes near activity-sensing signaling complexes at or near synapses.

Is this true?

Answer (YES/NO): YES